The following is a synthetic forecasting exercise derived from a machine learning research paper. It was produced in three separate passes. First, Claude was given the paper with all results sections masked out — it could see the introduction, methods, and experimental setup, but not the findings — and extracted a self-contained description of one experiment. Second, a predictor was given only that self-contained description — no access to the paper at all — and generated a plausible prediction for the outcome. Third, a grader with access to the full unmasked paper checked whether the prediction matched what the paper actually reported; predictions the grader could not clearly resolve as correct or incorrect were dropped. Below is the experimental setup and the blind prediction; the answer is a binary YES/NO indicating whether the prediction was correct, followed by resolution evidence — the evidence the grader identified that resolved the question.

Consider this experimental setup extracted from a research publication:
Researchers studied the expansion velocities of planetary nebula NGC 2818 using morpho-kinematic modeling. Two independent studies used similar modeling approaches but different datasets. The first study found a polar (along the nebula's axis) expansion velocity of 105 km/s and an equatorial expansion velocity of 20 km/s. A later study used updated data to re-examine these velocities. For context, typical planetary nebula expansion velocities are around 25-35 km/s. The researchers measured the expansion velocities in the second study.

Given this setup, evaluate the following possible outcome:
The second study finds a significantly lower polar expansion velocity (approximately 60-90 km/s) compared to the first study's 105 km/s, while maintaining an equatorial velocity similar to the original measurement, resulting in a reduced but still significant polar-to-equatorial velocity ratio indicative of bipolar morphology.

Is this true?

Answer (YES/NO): NO